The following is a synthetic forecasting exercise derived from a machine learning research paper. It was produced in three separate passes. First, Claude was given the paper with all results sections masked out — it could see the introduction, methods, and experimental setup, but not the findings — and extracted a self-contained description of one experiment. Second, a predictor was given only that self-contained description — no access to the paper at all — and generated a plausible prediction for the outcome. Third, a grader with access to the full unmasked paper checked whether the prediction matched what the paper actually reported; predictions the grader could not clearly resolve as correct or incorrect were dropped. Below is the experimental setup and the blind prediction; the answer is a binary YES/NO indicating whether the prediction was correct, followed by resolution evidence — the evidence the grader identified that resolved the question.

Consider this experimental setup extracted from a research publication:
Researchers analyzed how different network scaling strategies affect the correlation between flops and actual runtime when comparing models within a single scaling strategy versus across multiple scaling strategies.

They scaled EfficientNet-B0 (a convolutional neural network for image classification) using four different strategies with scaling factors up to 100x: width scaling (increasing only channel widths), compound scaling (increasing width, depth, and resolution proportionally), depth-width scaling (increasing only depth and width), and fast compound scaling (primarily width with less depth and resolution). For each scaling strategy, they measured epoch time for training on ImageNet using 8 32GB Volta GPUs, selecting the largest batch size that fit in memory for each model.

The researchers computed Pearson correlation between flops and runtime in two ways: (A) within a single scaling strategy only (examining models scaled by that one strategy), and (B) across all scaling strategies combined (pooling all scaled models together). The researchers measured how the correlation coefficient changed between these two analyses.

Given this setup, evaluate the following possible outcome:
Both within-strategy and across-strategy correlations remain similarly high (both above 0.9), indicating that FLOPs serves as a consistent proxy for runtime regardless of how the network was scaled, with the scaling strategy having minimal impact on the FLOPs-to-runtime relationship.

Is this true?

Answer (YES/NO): NO